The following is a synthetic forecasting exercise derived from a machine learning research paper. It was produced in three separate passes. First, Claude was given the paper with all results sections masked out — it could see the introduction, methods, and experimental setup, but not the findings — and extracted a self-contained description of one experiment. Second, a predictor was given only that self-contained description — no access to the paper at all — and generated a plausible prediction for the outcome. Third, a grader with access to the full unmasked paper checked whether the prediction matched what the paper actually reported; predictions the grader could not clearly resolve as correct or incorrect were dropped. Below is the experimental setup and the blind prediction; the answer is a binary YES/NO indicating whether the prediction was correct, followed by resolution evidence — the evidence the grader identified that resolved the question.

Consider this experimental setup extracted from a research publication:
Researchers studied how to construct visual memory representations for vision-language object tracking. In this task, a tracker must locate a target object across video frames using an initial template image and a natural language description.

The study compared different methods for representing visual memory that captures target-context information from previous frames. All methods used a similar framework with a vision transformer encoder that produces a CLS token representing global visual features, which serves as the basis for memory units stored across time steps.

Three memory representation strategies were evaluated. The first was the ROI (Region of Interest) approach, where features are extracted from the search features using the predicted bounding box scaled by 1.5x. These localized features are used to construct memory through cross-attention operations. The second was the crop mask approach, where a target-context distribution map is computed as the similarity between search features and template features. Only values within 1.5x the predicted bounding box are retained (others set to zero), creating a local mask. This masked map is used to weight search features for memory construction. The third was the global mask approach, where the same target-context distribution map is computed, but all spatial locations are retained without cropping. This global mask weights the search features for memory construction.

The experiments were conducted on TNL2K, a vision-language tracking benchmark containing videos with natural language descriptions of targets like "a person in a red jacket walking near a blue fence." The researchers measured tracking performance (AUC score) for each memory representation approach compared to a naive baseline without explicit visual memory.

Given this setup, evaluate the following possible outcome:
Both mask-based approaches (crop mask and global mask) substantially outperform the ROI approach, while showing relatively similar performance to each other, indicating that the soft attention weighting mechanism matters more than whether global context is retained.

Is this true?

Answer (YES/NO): NO